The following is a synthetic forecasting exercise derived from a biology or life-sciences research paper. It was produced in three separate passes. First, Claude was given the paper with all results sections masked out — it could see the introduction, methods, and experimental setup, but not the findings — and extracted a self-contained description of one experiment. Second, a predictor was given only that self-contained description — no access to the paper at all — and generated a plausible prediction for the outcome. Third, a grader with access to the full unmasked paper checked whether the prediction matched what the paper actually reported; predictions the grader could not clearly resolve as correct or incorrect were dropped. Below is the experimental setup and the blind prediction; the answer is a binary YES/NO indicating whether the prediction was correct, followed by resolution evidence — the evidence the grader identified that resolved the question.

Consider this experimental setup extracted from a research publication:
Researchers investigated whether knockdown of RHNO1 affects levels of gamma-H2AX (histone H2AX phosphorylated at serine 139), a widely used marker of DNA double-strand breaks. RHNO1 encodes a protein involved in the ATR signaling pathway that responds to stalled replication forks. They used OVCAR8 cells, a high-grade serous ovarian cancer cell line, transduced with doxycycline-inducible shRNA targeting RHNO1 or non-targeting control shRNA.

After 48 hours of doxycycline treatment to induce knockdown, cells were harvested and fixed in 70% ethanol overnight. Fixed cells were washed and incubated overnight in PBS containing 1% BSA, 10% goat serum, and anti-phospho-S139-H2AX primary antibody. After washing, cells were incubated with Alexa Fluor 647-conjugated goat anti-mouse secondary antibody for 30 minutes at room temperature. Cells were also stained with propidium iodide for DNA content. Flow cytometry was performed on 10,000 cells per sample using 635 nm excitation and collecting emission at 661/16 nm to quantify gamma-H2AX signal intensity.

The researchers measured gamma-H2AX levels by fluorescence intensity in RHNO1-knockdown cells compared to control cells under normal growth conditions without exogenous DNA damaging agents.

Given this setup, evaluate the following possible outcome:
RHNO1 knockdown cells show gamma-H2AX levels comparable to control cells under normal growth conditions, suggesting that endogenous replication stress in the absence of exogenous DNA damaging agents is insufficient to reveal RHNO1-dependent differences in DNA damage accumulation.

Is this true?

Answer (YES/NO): NO